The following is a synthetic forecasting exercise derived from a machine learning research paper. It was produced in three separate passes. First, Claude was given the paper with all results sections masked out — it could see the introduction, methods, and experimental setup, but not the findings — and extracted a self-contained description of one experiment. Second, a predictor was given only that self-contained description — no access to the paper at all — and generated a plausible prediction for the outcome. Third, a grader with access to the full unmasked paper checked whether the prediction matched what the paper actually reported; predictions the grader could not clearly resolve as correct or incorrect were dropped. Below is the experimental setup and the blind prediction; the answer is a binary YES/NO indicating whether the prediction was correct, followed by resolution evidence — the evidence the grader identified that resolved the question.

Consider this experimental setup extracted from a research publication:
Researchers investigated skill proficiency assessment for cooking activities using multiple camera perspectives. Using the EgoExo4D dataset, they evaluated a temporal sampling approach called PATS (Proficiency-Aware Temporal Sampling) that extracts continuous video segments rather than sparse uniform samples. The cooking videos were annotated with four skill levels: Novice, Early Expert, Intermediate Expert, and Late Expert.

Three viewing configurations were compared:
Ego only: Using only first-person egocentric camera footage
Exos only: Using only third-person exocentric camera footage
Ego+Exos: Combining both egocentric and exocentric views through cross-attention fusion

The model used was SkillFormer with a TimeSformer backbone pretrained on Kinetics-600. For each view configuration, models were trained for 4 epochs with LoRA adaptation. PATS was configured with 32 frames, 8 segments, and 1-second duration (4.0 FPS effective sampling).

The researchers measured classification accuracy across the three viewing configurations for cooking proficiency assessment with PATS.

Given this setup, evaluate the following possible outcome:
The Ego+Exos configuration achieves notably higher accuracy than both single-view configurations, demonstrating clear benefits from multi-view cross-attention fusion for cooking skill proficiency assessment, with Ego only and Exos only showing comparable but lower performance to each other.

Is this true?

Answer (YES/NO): NO